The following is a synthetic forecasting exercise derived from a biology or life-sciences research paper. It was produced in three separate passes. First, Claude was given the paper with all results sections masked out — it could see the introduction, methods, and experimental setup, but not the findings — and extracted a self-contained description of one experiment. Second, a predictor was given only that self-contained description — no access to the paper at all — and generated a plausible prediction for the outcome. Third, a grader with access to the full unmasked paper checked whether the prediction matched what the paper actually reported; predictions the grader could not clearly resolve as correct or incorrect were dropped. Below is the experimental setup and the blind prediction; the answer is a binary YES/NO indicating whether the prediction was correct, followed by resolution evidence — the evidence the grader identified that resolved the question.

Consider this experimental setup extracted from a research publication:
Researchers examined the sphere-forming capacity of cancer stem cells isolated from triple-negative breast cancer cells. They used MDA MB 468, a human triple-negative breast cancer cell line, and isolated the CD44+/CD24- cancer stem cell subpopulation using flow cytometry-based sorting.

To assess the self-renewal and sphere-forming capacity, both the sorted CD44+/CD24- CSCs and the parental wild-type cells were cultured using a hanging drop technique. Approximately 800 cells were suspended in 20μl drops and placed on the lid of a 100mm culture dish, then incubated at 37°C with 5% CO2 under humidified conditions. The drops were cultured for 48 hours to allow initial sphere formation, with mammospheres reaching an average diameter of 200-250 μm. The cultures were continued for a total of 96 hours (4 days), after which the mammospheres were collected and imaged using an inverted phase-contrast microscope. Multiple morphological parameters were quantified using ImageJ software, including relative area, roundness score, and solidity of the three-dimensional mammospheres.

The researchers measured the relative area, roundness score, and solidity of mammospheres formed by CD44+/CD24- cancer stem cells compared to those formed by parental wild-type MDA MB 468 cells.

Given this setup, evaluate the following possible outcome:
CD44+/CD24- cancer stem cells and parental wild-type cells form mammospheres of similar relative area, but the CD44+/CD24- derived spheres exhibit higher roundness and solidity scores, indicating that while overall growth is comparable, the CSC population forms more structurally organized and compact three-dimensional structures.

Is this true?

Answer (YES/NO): NO